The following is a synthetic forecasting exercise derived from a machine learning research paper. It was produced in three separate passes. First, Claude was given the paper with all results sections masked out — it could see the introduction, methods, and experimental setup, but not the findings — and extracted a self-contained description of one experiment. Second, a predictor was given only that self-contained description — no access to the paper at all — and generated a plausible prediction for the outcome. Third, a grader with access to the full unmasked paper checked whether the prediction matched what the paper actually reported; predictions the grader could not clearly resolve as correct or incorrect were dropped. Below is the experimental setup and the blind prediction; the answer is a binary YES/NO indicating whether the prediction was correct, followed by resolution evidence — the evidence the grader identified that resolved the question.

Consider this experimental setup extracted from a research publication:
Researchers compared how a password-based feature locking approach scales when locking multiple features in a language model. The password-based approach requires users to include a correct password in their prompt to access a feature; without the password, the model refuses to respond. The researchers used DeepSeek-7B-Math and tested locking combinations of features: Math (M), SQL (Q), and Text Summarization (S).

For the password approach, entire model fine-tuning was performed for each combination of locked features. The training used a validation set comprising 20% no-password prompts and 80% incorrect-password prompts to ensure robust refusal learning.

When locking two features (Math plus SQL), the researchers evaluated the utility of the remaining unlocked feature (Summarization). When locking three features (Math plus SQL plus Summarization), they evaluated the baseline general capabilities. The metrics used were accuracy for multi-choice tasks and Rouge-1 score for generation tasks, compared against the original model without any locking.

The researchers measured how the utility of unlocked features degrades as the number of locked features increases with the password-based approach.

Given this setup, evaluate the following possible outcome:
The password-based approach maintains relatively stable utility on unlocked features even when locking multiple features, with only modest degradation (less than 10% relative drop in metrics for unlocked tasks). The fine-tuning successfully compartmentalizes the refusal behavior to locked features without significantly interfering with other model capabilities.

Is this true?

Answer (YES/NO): NO